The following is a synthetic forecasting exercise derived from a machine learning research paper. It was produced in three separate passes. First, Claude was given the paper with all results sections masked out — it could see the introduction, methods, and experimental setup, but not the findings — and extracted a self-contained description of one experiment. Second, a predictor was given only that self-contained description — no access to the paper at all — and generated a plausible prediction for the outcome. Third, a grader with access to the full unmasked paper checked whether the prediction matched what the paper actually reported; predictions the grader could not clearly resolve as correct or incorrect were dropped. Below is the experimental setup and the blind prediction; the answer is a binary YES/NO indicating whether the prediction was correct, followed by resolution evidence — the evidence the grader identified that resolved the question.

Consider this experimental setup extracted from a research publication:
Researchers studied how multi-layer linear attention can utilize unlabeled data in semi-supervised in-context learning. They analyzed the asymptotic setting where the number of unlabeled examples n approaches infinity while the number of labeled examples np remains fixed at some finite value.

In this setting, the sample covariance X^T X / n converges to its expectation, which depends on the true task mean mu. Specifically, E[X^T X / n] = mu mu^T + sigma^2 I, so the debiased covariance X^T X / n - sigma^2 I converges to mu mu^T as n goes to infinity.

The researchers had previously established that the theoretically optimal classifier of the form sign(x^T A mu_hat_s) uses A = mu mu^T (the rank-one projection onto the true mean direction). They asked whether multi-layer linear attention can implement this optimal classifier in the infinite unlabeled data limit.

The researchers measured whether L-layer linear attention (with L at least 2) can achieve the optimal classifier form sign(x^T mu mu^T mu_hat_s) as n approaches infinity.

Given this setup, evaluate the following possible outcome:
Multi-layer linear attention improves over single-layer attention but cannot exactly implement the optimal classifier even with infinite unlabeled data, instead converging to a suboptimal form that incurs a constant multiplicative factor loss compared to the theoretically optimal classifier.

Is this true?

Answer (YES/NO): NO